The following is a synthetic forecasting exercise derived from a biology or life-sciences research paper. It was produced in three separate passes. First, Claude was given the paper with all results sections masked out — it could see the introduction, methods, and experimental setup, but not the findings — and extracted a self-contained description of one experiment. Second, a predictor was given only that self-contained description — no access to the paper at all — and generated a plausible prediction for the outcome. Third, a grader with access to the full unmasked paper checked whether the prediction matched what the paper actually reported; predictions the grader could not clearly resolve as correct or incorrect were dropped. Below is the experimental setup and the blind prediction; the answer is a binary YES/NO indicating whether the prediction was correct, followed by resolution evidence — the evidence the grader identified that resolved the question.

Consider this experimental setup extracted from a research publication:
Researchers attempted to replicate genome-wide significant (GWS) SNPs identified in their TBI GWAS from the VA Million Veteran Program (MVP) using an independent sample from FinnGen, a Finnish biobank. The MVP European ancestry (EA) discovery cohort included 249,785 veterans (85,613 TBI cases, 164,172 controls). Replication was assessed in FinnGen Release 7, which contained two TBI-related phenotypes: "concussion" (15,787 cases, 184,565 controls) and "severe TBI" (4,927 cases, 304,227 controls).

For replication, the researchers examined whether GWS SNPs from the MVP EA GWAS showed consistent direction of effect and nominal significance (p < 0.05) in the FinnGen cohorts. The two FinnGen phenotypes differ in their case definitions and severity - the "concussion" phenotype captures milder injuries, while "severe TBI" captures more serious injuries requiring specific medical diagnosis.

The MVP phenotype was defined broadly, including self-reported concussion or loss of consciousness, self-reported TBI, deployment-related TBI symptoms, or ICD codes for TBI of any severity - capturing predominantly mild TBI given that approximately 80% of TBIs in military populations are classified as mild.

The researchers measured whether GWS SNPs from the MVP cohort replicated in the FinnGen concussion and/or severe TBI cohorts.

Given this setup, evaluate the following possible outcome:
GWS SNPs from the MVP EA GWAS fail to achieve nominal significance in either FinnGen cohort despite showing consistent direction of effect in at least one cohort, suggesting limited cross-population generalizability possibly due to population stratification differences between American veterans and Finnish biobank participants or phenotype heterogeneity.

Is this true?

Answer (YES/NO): NO